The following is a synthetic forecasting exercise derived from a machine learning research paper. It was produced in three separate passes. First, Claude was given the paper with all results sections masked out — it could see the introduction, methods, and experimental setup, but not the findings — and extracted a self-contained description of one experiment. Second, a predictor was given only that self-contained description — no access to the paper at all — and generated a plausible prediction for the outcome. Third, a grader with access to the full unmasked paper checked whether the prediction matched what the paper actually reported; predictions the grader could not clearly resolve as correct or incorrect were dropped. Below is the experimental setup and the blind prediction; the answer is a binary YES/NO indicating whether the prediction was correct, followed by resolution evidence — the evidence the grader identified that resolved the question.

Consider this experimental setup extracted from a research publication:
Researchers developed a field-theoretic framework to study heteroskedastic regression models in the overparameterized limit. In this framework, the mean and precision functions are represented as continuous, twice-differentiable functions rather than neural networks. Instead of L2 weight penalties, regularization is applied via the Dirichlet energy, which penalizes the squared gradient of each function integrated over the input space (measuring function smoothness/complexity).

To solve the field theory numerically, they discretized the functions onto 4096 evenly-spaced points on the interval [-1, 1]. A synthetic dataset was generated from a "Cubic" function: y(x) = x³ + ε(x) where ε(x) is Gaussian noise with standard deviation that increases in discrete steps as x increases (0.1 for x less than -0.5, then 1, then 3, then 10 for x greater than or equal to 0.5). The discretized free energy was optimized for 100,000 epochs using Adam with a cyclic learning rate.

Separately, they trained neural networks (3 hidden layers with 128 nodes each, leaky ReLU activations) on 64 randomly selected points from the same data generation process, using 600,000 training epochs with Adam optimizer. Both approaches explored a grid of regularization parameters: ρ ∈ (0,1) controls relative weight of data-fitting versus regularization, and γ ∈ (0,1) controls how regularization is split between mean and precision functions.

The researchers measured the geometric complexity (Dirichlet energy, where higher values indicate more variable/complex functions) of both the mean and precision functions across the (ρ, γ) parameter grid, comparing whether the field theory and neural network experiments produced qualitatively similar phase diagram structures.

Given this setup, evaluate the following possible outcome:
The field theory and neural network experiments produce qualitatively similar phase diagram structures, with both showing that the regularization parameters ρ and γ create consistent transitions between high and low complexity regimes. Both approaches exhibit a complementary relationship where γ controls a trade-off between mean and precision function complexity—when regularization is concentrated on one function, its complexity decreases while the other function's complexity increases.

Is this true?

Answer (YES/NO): YES